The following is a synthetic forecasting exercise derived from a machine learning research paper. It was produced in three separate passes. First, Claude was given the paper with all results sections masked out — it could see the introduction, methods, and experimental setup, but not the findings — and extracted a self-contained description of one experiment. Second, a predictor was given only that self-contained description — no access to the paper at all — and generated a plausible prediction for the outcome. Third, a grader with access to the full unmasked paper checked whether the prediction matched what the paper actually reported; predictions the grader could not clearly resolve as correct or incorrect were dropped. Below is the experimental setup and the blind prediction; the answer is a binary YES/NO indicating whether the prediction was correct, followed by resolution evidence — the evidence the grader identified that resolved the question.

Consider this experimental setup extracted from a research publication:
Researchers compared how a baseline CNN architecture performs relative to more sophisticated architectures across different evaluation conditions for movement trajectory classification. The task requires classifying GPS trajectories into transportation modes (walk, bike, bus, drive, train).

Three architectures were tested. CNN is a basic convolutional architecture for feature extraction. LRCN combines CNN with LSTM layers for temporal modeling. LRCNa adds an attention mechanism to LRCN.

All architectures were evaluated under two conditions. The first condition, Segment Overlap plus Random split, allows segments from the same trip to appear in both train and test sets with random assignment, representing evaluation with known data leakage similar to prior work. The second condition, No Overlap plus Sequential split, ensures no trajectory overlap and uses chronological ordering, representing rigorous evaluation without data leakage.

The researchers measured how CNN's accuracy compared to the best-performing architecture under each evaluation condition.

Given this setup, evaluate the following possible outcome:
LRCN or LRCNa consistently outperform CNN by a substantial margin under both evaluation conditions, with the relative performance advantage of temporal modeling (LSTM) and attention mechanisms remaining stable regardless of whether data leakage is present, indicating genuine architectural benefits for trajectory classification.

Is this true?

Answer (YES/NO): NO